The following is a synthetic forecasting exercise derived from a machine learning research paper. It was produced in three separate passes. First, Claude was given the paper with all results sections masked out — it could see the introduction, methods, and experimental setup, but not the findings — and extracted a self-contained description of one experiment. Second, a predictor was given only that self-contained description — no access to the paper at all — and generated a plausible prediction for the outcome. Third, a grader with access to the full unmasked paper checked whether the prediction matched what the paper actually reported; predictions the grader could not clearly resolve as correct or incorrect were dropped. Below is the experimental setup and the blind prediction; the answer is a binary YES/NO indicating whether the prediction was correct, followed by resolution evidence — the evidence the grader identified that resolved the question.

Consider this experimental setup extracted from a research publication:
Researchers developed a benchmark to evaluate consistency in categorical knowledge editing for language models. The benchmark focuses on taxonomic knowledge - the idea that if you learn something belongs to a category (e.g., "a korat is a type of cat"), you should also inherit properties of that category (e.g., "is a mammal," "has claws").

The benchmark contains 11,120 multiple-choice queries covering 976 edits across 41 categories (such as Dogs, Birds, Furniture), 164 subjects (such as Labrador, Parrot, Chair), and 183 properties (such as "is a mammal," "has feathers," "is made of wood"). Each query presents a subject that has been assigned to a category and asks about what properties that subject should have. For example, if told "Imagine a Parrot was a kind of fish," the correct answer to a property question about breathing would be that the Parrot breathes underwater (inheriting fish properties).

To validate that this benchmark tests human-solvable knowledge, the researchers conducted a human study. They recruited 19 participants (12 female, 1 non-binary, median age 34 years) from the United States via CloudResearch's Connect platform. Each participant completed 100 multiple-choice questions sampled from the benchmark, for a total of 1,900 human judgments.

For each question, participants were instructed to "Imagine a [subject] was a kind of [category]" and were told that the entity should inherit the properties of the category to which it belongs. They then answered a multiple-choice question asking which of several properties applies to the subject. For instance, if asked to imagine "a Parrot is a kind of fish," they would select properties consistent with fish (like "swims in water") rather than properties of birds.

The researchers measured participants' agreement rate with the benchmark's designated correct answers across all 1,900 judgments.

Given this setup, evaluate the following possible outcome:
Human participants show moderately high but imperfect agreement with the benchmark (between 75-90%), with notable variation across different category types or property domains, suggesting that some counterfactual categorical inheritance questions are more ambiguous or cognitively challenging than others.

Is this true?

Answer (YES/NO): NO